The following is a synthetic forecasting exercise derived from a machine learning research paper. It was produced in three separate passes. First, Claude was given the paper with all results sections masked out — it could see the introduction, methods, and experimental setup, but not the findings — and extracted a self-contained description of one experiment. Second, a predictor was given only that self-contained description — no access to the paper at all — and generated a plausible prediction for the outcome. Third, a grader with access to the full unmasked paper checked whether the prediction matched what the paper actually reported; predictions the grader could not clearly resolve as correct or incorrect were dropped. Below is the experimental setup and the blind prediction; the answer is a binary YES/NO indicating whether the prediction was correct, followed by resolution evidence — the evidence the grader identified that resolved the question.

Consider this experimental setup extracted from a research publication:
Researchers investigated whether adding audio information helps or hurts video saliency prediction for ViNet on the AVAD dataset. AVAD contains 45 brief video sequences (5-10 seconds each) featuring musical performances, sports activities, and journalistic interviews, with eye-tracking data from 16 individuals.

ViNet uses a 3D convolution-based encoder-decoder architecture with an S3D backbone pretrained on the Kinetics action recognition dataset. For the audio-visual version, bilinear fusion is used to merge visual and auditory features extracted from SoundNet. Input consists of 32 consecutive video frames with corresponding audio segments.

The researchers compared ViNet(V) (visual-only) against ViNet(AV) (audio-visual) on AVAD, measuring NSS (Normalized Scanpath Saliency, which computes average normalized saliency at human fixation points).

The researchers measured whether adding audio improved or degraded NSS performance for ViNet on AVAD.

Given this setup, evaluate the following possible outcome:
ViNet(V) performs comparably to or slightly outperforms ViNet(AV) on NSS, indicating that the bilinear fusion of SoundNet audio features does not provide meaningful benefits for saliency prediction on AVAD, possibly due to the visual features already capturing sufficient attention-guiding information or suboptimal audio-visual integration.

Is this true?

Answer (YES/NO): YES